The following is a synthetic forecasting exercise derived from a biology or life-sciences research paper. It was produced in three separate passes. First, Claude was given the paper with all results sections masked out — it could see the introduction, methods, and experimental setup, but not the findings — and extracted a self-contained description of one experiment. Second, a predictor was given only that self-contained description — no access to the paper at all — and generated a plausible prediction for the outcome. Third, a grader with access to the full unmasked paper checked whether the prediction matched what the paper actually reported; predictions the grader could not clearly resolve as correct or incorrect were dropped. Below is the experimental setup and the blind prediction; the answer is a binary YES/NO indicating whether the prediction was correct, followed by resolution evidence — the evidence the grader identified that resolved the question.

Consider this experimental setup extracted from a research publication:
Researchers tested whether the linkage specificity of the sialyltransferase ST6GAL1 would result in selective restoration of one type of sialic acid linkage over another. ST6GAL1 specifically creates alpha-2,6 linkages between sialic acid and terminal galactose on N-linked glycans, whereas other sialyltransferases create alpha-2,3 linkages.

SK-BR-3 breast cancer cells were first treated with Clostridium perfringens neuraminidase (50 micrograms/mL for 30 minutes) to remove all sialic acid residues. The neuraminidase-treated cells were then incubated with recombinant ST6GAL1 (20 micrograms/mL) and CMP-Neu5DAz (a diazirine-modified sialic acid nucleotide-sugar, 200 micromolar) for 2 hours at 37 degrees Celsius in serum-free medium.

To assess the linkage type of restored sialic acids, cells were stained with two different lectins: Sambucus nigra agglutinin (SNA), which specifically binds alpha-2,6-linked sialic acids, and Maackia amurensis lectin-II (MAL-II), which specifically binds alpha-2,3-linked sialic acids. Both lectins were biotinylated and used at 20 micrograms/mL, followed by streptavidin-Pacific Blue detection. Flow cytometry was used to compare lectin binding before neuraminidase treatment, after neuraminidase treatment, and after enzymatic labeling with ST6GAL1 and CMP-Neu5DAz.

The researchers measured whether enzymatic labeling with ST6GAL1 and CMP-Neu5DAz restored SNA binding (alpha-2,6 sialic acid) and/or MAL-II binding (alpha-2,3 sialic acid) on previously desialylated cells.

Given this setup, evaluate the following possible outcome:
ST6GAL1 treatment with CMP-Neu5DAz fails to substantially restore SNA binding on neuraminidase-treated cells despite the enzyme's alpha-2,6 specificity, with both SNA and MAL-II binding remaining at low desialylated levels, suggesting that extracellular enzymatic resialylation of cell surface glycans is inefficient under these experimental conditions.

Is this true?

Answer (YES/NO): NO